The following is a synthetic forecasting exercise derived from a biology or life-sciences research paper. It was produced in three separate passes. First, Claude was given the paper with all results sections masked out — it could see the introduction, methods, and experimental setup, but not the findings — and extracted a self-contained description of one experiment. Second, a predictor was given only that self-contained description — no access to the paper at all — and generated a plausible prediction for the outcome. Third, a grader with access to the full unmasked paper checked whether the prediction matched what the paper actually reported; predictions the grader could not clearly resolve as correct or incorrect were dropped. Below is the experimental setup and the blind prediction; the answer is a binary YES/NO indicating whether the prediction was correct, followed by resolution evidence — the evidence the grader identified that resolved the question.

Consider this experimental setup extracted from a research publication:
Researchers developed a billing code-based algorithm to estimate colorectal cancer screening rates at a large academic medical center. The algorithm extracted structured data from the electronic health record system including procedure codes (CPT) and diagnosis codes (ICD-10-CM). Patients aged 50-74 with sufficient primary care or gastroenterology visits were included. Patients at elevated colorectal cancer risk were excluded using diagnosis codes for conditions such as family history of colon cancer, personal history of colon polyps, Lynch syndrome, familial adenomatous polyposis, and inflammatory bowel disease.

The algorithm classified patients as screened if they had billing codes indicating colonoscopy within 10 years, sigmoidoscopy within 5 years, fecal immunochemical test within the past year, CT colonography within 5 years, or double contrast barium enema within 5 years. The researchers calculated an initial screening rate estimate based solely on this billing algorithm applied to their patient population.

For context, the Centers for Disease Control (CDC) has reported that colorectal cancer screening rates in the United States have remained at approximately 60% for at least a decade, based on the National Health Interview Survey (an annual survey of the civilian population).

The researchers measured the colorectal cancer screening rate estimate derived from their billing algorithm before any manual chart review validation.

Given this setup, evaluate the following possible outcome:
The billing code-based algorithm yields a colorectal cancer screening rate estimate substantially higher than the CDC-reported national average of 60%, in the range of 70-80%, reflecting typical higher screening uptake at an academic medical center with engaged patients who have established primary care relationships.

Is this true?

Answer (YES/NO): NO